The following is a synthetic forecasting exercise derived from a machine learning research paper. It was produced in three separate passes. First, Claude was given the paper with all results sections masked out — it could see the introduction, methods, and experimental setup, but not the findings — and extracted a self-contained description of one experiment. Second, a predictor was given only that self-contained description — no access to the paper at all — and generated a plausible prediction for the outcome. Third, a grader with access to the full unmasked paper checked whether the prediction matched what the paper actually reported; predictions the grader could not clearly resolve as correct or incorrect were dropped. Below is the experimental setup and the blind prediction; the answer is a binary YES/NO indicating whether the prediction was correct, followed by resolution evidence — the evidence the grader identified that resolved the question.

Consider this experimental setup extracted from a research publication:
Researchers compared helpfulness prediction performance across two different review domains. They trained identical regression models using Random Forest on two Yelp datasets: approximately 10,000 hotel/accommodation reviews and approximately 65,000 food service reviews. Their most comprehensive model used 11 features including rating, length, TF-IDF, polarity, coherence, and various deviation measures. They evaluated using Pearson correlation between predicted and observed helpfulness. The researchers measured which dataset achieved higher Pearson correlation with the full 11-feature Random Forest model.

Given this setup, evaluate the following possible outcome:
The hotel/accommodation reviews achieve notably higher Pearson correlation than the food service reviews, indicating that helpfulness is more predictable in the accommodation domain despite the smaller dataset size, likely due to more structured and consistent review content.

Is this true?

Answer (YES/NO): NO